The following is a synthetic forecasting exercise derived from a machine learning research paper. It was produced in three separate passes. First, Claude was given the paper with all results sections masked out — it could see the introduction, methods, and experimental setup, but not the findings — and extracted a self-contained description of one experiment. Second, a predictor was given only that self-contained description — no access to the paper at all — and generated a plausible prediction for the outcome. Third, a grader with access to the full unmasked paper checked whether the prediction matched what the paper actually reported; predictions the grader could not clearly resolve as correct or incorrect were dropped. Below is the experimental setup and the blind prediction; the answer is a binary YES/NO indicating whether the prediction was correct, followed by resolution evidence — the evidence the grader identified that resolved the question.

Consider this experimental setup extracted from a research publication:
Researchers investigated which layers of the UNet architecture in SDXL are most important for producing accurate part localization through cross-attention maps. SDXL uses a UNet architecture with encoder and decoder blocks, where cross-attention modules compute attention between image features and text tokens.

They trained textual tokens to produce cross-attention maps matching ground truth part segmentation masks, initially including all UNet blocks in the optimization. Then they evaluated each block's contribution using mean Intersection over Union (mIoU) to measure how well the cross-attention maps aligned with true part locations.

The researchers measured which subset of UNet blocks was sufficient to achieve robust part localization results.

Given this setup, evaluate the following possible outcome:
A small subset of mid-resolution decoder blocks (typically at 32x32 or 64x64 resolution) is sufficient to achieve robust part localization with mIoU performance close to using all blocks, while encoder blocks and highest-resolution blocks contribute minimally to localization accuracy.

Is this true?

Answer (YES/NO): NO